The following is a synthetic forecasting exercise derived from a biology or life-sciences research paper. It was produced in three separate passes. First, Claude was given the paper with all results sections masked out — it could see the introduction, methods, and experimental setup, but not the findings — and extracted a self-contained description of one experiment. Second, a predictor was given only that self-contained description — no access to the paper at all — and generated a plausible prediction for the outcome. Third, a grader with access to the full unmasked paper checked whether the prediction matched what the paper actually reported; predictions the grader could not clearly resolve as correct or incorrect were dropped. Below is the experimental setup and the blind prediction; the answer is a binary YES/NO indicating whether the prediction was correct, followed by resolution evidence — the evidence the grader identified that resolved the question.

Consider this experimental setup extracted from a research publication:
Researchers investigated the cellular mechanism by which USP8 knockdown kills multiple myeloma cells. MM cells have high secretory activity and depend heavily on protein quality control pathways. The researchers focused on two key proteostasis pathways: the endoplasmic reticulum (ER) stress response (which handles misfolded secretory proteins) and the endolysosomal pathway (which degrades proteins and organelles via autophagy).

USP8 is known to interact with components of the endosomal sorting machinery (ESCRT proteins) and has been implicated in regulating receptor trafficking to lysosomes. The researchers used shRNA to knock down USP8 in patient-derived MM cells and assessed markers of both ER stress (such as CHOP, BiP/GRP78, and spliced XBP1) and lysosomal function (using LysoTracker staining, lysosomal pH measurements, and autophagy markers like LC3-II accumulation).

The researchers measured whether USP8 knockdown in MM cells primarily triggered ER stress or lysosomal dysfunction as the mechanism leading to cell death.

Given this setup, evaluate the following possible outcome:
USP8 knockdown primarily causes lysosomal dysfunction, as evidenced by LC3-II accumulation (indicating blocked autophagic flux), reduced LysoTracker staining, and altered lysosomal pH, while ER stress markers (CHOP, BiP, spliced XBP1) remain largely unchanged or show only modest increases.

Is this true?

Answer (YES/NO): NO